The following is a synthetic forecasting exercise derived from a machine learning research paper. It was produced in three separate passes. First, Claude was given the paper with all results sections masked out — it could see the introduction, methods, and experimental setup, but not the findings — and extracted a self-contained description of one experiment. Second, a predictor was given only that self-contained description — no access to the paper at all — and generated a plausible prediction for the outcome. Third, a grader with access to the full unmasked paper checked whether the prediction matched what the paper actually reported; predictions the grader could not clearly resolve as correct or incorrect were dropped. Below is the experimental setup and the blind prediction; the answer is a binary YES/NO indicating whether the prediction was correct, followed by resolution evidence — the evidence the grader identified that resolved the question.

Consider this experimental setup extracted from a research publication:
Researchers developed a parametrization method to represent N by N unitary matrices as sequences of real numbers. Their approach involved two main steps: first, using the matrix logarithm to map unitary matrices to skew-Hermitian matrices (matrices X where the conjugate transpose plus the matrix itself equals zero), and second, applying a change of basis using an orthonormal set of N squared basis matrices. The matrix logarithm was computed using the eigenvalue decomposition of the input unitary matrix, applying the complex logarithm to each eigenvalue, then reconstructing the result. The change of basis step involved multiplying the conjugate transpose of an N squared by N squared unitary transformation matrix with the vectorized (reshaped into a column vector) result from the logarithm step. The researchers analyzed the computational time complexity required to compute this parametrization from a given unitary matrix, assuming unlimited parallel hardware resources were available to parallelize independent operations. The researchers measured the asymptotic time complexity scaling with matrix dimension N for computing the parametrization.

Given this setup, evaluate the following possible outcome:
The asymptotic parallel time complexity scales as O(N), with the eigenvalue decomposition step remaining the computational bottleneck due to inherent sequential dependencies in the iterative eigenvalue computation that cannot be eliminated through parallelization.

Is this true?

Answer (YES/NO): NO